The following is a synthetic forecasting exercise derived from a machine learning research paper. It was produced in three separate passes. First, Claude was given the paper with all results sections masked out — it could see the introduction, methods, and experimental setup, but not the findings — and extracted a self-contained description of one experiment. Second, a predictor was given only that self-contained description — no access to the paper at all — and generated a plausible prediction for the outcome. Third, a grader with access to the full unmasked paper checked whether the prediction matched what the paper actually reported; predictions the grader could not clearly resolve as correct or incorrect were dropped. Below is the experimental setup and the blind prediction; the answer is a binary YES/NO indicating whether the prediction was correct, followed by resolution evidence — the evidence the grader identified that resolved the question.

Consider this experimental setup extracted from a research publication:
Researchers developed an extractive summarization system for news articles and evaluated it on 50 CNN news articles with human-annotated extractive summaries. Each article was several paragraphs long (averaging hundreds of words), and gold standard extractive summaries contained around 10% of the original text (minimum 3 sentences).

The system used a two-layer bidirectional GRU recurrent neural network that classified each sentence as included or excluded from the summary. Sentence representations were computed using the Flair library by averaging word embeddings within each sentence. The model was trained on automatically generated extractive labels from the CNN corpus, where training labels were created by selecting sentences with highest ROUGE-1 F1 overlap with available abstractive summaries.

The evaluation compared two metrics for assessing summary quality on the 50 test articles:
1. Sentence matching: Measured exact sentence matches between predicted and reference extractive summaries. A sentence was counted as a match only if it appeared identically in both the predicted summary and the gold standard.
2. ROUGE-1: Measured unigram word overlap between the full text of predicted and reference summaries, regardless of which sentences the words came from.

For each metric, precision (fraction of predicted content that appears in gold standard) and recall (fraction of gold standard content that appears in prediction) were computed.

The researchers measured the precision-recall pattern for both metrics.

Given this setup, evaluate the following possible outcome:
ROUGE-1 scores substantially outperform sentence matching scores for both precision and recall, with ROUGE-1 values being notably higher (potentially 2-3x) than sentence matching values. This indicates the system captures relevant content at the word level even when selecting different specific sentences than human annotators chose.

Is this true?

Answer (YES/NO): NO